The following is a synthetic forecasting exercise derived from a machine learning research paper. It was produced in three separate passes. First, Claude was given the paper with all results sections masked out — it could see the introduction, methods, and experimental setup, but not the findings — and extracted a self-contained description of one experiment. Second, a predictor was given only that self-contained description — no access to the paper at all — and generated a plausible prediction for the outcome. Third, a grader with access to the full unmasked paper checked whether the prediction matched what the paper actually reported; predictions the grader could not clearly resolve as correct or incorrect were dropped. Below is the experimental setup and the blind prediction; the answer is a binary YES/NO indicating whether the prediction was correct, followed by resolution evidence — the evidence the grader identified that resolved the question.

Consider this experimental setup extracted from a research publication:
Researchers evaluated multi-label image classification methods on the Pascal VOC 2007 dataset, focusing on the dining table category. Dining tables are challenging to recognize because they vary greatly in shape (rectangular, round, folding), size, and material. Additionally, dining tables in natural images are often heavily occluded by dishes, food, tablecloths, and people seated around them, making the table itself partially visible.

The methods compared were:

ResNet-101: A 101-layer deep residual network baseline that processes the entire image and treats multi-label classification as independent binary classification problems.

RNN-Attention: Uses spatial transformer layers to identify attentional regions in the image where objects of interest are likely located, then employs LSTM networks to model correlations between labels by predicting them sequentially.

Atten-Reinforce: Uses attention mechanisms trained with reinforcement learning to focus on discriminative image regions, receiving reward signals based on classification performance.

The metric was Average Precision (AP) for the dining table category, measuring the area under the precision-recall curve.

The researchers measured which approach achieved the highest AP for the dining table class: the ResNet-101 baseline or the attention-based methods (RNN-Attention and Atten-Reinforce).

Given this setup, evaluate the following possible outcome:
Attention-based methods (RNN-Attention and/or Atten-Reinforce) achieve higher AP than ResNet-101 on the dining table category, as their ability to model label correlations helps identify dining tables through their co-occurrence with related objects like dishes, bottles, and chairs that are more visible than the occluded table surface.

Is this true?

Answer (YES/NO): YES